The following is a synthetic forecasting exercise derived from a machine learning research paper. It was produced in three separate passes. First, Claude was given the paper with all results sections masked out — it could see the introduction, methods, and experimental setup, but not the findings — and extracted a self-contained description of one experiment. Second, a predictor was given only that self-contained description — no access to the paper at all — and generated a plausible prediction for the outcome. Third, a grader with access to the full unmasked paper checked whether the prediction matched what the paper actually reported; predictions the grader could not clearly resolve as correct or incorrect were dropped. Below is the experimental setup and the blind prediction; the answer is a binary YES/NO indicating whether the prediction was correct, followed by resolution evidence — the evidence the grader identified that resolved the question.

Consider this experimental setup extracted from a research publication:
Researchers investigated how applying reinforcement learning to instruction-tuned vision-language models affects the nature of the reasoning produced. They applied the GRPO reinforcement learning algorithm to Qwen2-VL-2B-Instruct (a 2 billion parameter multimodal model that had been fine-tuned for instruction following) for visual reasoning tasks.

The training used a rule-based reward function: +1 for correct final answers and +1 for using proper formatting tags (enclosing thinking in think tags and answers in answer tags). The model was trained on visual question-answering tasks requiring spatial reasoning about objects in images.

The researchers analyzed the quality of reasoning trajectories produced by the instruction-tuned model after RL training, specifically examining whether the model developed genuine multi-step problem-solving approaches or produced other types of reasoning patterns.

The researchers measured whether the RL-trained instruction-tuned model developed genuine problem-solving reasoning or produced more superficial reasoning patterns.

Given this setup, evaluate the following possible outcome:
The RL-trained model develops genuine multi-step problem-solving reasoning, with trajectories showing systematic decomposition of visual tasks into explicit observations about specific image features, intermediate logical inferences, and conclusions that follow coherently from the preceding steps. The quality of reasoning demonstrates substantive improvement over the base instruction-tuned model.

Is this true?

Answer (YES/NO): NO